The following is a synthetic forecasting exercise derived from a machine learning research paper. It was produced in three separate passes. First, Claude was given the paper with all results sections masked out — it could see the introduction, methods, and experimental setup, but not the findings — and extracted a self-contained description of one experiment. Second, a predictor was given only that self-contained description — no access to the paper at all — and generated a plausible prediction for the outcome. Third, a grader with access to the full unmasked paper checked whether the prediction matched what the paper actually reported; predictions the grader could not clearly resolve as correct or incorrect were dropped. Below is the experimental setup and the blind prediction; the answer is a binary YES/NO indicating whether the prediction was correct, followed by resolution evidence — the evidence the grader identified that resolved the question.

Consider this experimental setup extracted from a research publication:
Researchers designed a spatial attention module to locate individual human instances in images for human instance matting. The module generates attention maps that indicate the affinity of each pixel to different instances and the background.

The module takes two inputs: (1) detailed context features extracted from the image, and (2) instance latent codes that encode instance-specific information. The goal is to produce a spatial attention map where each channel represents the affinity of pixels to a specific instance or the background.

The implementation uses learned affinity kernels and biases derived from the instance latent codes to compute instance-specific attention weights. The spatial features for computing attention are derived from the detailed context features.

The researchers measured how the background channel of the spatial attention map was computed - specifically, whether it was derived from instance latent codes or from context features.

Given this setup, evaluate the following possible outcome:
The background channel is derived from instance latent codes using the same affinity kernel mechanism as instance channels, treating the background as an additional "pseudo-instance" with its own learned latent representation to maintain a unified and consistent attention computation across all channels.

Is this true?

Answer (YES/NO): NO